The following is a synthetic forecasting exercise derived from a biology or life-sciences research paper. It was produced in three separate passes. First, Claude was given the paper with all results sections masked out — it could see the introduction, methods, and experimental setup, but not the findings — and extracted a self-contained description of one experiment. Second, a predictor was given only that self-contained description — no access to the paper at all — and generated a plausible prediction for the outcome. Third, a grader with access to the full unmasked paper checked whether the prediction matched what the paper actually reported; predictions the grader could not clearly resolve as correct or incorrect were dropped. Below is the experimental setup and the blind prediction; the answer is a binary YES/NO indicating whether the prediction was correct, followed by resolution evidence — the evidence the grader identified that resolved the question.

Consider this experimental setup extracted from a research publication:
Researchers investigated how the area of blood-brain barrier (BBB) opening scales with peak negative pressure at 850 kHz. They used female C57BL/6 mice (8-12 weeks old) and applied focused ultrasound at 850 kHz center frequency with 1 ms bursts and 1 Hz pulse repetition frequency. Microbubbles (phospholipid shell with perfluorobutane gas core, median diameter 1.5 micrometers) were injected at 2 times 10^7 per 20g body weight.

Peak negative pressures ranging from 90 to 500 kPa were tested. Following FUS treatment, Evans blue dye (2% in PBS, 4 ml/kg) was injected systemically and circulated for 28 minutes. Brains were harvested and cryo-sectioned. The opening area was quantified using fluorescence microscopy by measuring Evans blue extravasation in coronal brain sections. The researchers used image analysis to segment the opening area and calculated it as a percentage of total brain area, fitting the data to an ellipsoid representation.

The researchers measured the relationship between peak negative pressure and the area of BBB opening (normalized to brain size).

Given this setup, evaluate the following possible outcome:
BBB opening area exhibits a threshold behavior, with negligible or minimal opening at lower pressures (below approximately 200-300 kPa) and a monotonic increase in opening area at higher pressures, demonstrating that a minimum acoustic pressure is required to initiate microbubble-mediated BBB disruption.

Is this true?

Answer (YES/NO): NO